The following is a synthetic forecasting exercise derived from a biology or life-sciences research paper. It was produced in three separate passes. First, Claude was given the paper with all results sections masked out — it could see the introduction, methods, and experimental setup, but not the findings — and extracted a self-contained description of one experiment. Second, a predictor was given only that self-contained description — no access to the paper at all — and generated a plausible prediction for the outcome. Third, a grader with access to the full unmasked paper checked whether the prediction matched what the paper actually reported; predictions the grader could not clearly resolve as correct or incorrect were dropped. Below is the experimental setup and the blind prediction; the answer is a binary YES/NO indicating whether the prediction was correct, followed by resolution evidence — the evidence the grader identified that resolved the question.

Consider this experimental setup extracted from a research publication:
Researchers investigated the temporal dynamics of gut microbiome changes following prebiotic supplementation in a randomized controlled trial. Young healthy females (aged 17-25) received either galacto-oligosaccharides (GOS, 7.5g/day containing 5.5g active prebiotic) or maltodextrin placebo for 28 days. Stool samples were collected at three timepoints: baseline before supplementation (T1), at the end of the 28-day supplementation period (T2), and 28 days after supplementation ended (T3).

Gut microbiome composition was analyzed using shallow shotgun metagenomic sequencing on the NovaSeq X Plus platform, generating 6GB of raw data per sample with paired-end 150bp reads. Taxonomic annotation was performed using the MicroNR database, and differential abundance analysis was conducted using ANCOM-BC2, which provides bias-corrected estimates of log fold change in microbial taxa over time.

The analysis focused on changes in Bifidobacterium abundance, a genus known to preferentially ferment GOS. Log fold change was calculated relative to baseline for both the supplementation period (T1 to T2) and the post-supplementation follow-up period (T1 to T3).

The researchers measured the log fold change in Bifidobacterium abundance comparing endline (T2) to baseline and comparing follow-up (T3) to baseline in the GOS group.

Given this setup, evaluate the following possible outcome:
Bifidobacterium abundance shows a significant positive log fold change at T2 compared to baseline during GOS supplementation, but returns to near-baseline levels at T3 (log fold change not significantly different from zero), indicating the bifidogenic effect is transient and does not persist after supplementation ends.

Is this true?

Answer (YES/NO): NO